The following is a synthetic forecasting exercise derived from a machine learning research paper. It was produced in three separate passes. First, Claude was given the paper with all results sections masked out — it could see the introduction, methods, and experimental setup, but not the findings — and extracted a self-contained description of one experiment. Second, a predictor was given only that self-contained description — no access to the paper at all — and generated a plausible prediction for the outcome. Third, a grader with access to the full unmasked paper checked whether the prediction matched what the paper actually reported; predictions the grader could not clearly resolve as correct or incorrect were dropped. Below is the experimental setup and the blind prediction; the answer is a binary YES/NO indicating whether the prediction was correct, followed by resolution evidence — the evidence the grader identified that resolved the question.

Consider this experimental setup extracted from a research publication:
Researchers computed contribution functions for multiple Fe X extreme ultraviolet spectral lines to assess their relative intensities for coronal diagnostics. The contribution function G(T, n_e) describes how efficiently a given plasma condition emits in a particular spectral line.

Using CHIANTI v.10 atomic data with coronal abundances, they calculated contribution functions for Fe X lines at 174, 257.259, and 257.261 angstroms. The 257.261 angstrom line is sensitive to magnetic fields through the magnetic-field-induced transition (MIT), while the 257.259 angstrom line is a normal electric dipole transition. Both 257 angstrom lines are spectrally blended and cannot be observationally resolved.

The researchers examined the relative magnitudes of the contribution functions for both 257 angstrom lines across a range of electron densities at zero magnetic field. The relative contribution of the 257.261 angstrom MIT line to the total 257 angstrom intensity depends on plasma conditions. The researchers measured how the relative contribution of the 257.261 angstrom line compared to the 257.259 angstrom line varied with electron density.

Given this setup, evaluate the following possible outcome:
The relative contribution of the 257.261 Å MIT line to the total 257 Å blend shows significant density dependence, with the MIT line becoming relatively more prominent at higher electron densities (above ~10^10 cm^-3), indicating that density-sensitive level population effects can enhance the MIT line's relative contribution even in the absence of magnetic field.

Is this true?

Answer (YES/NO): NO